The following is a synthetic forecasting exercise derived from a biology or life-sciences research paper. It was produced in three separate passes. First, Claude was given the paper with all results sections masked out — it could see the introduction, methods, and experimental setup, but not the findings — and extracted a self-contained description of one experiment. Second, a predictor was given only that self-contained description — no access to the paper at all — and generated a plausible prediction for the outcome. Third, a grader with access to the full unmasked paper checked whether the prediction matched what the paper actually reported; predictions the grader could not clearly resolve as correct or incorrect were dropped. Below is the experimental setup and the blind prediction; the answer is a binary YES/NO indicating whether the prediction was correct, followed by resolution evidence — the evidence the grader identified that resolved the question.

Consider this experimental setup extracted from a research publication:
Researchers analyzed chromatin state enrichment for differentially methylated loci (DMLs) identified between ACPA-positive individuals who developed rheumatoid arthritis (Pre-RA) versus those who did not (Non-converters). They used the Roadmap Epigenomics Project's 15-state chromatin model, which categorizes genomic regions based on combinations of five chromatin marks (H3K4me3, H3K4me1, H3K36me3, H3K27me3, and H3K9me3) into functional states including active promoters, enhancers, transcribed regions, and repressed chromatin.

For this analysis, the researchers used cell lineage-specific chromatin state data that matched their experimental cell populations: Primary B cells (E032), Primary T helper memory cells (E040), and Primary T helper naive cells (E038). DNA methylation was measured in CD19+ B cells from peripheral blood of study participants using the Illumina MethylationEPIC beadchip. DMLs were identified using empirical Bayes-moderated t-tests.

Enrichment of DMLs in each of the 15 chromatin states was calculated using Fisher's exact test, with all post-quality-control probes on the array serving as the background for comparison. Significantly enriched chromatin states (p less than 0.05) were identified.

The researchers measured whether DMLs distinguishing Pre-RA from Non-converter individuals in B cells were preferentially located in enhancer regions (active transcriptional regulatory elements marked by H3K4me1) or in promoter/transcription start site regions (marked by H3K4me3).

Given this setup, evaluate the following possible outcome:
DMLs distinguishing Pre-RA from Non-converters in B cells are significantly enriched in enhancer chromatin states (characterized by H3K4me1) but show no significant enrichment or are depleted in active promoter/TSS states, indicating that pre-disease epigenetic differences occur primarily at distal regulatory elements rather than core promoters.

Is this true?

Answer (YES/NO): NO